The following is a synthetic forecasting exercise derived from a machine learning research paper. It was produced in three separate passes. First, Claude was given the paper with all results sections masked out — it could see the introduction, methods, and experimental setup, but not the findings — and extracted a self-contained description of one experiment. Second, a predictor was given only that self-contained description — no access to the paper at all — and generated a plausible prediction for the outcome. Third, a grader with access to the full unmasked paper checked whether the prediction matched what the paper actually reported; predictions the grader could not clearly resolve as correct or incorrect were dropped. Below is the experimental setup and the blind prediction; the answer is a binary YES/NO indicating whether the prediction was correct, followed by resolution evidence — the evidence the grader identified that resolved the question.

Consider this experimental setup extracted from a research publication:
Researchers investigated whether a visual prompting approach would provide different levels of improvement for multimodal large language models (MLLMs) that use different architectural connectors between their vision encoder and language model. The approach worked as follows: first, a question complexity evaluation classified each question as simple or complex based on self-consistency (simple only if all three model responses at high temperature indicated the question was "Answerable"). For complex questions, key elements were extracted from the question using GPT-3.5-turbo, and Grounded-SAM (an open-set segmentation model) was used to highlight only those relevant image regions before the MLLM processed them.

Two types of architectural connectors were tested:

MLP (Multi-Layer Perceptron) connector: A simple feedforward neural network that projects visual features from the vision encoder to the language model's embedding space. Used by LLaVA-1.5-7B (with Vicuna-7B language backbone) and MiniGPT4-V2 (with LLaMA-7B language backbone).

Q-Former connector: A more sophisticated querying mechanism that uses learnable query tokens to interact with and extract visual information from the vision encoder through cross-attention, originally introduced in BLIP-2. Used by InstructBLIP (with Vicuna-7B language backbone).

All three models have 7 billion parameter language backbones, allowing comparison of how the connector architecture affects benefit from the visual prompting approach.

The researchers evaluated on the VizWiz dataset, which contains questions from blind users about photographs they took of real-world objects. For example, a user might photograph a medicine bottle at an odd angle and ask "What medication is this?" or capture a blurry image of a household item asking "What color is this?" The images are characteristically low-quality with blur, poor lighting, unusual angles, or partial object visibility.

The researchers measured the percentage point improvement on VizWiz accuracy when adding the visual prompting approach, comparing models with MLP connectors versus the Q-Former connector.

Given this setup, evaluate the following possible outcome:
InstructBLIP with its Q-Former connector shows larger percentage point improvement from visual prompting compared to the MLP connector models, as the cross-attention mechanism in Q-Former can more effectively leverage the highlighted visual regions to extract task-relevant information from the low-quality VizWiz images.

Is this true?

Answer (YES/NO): NO